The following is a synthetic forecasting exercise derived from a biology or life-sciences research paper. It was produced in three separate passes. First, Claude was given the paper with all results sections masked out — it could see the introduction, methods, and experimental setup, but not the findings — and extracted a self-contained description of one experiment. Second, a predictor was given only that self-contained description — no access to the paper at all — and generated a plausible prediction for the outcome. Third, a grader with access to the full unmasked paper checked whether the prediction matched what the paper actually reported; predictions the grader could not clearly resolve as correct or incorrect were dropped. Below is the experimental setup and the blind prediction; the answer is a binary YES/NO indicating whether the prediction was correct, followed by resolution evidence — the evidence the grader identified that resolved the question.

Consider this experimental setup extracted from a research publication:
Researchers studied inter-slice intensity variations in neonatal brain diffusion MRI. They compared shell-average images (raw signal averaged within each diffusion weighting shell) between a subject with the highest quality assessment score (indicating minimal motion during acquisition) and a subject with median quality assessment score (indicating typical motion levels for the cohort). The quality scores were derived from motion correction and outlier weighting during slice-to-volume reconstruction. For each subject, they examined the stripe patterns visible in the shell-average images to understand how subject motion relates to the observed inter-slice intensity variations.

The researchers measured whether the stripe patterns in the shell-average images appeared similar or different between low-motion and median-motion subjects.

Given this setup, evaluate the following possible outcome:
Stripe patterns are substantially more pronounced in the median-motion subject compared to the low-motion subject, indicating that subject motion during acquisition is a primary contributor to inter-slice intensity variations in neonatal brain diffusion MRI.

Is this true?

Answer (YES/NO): YES